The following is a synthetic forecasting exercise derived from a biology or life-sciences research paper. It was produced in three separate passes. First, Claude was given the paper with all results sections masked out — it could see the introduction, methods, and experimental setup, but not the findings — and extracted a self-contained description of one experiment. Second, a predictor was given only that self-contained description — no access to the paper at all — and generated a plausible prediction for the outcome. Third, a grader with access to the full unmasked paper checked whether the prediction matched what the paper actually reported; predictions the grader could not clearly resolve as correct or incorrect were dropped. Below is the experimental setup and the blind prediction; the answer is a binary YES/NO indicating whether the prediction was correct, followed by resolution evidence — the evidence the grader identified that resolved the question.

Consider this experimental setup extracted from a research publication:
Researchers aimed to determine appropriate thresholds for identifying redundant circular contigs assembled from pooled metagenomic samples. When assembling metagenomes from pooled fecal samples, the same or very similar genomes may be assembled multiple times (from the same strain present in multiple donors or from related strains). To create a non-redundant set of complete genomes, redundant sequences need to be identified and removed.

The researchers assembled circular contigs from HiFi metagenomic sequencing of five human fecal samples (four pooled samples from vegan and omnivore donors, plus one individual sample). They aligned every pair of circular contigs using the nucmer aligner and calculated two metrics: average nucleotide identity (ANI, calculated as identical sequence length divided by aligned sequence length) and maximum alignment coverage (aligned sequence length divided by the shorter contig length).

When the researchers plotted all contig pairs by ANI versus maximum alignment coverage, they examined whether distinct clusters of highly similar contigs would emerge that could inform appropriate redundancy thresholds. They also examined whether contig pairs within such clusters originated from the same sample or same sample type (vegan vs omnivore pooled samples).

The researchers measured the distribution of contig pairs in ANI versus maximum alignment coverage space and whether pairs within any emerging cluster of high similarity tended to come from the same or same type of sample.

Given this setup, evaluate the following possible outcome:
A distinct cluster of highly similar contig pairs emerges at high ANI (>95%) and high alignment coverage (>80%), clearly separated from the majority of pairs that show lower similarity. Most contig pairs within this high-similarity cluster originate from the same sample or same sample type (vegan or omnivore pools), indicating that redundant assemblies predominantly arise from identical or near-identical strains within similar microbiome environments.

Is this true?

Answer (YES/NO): YES